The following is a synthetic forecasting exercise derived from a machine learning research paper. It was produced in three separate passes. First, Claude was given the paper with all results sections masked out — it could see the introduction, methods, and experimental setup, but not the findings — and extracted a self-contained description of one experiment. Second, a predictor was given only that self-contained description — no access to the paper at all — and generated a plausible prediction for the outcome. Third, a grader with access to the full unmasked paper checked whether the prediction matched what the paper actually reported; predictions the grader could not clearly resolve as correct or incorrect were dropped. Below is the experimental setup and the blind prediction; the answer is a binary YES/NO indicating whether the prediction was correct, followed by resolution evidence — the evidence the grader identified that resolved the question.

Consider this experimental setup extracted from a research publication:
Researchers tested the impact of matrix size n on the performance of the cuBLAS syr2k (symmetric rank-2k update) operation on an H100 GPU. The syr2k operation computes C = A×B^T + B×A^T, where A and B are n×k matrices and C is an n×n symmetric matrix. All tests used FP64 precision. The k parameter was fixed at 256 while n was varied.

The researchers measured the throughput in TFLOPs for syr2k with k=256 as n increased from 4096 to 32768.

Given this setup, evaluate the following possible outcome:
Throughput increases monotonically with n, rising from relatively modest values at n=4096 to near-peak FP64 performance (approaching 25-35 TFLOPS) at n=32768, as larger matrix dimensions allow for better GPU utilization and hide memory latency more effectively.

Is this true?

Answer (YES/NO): NO